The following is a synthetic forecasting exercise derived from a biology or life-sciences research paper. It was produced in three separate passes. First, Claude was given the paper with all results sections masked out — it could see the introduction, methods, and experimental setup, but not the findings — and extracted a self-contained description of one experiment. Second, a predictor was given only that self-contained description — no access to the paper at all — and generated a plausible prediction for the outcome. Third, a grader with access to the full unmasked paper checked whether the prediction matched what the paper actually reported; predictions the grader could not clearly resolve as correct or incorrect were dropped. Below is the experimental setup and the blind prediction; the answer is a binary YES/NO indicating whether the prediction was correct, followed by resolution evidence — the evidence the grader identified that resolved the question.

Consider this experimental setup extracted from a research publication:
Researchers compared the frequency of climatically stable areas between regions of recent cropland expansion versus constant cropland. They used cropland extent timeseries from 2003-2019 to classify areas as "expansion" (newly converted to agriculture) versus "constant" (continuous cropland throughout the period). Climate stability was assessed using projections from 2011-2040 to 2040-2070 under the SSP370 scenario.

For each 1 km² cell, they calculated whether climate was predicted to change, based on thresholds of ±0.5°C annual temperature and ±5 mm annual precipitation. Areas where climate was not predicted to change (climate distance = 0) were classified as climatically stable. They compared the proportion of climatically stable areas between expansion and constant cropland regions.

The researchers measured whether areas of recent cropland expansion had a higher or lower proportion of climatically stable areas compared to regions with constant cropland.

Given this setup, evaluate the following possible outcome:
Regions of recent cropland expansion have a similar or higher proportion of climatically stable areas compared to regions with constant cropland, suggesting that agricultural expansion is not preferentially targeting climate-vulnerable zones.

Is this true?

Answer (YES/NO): YES